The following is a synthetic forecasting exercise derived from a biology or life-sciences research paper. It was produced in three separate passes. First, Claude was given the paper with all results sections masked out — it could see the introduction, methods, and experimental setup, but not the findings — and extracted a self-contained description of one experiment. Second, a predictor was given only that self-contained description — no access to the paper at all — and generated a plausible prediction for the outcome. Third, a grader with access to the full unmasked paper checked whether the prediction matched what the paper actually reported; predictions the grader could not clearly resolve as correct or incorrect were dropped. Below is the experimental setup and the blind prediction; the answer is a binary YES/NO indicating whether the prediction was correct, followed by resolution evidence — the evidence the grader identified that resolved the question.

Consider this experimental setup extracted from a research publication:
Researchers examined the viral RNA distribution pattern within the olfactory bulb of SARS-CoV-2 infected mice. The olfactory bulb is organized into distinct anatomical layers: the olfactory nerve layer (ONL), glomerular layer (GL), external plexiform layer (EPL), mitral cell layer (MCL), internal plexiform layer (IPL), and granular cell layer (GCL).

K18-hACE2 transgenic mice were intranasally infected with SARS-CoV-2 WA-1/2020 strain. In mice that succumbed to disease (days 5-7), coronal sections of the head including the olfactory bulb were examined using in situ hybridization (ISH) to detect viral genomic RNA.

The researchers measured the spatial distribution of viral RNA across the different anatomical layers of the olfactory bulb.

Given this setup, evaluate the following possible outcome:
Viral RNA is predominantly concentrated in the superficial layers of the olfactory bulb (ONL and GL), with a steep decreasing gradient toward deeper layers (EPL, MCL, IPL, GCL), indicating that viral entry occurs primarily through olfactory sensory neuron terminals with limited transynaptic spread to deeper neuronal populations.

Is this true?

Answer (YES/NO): NO